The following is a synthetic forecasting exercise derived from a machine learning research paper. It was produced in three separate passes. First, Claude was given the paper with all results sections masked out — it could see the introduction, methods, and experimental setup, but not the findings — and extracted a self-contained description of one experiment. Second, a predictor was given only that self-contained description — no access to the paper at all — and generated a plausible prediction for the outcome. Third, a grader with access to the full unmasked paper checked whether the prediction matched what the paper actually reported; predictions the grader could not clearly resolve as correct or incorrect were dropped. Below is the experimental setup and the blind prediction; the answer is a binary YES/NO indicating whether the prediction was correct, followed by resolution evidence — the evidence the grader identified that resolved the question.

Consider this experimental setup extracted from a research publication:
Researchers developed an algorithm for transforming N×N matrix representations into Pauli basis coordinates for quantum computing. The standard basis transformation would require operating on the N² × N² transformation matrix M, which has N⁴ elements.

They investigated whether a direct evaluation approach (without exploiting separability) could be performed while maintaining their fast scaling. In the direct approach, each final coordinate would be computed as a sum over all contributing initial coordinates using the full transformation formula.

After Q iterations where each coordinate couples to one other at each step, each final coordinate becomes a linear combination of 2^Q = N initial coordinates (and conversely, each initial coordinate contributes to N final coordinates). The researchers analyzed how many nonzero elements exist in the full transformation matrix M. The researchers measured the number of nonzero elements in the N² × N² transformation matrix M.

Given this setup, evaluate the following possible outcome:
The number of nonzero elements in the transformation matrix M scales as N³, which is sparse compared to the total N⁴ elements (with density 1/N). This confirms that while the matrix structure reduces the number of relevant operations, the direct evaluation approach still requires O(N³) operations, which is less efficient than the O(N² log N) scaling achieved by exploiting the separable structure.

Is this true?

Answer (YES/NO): YES